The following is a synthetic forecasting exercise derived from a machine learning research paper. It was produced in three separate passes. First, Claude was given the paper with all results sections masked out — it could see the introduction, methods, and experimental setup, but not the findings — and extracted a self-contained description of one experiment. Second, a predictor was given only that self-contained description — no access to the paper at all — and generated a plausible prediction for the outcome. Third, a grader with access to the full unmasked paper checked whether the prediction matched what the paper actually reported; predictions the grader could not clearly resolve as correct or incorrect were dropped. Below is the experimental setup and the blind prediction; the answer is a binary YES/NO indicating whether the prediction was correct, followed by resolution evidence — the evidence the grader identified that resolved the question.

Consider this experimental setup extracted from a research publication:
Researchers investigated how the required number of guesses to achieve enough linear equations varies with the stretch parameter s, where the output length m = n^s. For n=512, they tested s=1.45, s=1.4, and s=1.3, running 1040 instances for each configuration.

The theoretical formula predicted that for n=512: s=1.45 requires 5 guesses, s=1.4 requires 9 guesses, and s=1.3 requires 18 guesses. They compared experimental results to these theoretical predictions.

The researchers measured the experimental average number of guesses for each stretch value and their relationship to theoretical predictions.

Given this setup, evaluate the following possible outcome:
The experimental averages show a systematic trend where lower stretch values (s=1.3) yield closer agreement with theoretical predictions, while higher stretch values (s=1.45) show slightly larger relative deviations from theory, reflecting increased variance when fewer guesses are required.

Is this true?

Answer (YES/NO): NO